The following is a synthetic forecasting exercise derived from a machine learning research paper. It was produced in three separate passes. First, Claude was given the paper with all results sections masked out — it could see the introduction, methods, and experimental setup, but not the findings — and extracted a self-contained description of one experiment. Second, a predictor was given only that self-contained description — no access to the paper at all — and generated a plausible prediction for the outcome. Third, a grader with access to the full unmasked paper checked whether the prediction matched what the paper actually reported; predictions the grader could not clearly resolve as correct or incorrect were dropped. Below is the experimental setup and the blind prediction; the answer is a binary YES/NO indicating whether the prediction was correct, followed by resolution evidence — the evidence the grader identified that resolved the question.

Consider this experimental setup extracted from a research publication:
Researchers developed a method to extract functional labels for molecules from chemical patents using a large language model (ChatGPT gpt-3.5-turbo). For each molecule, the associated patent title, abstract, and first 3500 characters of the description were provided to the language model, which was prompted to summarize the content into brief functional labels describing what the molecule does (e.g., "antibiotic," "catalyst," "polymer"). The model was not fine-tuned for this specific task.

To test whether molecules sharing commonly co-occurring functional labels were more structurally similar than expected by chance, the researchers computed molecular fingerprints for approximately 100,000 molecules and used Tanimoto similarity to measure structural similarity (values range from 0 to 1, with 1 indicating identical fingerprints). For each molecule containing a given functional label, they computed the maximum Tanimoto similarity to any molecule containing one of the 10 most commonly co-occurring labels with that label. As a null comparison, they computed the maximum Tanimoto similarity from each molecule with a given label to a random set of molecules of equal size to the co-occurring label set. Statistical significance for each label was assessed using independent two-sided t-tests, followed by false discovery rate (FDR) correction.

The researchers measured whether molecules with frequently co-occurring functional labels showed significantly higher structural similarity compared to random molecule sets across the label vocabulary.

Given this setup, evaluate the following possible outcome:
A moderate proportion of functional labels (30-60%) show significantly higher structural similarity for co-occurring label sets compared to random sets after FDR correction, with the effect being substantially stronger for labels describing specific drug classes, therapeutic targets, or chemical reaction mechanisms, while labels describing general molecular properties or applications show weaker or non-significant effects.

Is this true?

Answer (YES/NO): NO